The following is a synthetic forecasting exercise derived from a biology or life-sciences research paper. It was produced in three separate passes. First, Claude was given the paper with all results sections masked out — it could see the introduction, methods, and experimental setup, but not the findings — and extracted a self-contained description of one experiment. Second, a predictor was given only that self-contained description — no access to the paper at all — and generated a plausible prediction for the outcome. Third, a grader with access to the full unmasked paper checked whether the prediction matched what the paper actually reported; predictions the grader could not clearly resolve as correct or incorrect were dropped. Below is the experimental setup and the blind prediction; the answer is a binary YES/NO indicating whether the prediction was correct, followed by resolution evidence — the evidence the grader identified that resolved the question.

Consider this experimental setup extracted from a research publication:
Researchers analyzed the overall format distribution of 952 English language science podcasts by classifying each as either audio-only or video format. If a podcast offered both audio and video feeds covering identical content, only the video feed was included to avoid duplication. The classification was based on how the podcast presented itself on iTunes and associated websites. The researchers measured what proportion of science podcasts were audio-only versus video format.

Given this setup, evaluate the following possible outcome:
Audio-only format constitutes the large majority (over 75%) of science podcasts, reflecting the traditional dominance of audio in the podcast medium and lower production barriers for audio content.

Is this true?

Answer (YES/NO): YES